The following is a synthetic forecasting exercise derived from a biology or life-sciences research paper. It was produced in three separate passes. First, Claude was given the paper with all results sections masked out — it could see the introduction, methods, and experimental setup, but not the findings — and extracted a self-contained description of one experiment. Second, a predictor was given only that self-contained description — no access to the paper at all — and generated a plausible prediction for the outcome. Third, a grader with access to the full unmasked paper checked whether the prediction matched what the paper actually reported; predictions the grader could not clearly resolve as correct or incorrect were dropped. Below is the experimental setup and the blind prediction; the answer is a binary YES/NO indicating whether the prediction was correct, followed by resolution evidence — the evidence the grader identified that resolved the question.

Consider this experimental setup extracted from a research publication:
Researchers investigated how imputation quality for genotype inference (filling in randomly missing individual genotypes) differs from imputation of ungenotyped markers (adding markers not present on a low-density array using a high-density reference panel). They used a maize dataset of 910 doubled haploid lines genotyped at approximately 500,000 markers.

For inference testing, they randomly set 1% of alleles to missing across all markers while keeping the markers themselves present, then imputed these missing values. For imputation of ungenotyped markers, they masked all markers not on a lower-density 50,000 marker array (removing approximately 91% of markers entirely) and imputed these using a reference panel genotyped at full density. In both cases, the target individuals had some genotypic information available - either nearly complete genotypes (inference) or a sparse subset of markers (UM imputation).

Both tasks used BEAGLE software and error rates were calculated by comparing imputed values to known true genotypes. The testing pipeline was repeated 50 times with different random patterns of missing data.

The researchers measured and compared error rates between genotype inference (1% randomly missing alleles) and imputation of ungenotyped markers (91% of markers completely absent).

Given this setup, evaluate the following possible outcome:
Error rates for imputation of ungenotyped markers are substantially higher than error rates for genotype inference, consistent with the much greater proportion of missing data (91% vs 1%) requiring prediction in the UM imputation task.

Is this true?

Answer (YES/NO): YES